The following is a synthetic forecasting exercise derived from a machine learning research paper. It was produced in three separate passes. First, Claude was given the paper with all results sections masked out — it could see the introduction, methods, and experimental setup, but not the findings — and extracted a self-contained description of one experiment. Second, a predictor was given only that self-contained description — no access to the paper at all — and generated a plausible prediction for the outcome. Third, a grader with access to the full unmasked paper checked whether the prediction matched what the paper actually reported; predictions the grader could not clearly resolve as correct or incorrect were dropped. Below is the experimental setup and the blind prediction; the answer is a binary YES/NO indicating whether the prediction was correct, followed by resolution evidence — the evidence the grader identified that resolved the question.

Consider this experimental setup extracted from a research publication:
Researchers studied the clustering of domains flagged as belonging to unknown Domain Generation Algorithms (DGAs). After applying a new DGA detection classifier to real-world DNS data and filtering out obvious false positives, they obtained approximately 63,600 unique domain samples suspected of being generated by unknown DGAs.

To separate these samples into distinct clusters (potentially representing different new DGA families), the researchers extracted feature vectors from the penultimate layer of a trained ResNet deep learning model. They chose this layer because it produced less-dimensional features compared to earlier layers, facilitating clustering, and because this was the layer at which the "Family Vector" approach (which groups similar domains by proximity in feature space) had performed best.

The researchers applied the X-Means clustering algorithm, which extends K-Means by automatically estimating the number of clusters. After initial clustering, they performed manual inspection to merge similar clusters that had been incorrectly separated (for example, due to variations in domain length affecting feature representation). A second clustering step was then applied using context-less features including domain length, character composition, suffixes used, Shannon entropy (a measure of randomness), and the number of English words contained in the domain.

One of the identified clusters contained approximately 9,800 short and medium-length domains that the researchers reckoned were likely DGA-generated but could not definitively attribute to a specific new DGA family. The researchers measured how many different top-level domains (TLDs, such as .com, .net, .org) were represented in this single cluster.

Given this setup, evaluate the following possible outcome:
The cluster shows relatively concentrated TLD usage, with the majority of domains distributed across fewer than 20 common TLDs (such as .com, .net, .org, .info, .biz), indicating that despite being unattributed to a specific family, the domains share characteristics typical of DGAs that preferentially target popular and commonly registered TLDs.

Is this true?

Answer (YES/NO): NO